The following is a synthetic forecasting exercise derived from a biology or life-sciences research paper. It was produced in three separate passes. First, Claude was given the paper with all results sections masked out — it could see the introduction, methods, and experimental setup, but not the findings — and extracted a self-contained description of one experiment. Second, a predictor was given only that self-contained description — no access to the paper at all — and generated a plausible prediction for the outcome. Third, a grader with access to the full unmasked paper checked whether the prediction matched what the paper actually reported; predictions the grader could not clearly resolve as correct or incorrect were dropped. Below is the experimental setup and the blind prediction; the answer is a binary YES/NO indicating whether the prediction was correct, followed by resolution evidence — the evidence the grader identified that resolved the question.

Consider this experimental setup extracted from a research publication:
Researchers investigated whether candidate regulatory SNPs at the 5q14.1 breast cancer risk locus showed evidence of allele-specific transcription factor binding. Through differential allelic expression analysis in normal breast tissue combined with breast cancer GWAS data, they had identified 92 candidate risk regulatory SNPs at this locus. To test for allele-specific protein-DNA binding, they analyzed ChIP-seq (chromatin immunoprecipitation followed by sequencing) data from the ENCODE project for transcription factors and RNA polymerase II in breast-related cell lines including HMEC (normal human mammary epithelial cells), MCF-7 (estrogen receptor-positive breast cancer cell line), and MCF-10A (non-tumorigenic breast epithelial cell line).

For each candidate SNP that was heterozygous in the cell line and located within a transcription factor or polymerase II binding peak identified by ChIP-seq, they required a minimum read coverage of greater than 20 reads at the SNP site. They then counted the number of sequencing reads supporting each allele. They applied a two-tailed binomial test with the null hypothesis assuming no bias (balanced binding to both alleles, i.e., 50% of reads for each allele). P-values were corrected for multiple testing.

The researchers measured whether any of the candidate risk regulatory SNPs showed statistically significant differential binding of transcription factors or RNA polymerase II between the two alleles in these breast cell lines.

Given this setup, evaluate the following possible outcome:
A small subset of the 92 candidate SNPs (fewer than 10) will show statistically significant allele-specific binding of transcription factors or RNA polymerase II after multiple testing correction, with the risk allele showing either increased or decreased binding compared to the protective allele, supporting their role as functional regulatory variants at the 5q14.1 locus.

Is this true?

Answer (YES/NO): YES